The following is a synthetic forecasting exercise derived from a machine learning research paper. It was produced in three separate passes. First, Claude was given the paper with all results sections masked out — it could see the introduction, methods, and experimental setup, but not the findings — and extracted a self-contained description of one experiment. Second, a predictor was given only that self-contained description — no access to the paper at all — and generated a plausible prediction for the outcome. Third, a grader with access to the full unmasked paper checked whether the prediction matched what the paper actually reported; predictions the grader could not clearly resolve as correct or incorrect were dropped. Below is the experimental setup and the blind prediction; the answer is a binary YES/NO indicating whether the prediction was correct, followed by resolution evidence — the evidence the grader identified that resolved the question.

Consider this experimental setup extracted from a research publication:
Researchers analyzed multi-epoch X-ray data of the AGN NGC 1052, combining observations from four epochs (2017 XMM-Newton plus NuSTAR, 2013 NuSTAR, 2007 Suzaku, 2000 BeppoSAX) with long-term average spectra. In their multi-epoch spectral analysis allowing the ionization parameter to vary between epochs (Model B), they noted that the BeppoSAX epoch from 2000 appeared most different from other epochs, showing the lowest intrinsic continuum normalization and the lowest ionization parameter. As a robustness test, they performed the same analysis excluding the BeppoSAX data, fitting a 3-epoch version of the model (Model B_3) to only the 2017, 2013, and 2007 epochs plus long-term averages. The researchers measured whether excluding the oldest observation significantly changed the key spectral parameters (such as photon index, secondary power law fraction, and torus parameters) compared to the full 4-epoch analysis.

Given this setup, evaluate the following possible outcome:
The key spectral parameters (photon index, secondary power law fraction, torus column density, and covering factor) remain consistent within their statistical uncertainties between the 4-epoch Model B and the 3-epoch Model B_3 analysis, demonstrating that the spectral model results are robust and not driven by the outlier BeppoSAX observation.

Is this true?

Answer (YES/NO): NO